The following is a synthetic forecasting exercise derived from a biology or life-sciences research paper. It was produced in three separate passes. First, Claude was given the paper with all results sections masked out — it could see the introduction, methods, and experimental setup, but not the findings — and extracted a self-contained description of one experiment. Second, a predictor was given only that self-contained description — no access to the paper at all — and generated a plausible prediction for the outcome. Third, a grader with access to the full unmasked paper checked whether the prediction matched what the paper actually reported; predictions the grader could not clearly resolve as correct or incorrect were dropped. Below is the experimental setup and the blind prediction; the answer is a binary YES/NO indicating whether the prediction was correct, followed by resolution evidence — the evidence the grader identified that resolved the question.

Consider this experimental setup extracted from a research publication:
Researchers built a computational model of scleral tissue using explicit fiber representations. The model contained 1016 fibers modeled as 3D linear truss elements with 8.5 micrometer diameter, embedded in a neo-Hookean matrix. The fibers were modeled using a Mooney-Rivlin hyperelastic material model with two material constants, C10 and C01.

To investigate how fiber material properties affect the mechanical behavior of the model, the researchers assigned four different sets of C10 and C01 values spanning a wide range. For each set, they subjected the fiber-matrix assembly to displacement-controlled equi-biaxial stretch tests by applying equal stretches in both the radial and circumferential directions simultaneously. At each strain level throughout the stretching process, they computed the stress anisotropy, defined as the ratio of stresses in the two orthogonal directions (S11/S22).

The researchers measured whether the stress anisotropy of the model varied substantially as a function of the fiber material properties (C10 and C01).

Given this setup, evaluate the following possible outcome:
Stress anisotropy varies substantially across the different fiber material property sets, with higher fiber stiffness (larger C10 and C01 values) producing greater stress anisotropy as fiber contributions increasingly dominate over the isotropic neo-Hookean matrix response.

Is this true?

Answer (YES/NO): NO